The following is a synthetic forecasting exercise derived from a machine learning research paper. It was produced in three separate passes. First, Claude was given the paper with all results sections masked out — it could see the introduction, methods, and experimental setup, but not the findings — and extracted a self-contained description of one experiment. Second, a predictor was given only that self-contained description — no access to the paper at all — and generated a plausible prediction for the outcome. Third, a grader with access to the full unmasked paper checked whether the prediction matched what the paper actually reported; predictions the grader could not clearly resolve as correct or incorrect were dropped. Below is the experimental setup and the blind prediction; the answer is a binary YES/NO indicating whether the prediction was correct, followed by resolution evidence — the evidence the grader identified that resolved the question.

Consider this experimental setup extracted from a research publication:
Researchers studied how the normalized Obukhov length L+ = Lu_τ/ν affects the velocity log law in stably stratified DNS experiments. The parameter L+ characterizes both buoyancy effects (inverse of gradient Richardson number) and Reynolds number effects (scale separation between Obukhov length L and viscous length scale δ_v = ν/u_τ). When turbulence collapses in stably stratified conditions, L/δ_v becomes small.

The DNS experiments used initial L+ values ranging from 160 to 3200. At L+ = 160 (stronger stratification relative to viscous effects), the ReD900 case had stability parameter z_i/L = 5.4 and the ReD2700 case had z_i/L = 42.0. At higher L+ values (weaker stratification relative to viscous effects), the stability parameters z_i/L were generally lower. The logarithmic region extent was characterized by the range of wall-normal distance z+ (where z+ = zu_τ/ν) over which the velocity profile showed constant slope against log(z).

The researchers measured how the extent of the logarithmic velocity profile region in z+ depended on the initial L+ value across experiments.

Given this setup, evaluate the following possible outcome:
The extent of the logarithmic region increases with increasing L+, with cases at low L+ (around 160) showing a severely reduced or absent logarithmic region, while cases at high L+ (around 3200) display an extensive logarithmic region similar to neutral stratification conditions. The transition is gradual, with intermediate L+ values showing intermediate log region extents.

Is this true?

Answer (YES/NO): NO